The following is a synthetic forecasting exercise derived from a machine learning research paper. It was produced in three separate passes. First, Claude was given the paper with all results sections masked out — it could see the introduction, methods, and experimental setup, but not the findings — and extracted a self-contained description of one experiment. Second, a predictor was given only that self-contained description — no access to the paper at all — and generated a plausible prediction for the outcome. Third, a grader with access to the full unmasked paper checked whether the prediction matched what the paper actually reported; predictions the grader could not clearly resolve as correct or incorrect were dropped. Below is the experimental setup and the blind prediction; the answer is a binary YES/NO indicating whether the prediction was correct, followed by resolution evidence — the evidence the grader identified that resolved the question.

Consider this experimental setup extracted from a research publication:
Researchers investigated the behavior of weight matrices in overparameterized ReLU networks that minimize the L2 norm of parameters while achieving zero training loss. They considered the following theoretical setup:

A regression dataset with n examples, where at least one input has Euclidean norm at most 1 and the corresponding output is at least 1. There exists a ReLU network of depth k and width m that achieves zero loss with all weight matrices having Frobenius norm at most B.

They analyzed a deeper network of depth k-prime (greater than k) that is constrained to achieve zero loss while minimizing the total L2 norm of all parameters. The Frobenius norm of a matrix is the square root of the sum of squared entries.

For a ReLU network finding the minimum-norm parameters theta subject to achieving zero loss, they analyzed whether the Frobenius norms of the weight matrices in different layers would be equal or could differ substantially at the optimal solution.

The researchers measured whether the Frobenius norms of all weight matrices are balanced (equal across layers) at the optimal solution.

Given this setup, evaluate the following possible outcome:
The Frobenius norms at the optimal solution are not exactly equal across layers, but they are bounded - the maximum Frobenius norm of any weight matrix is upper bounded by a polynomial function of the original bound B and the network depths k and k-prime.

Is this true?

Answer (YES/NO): NO